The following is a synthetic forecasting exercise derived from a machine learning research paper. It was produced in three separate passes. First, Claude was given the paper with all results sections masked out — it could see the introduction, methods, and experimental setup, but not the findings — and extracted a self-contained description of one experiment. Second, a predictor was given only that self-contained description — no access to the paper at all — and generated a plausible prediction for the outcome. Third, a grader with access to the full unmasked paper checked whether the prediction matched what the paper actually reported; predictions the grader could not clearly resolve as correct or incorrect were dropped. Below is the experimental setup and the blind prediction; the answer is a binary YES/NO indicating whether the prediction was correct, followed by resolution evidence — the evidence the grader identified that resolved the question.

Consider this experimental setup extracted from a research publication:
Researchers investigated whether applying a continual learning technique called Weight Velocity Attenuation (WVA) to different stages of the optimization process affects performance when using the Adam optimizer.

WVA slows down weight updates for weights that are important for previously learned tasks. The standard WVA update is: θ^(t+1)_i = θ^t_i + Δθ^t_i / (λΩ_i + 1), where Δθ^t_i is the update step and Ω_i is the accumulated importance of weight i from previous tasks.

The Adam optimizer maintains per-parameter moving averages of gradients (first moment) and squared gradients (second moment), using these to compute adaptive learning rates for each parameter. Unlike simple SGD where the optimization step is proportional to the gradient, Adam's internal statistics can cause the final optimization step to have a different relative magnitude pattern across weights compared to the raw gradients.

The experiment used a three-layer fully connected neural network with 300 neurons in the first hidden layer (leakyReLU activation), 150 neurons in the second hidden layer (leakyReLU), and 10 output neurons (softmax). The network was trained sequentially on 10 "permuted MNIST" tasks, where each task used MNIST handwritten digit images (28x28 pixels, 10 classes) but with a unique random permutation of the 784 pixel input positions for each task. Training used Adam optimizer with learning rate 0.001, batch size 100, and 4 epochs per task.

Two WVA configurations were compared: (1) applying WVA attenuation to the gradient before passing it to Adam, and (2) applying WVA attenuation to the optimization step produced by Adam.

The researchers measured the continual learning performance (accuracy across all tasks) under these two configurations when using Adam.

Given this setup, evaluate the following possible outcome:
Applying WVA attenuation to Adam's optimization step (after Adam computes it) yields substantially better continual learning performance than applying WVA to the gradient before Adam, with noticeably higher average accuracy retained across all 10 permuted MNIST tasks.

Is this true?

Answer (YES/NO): YES